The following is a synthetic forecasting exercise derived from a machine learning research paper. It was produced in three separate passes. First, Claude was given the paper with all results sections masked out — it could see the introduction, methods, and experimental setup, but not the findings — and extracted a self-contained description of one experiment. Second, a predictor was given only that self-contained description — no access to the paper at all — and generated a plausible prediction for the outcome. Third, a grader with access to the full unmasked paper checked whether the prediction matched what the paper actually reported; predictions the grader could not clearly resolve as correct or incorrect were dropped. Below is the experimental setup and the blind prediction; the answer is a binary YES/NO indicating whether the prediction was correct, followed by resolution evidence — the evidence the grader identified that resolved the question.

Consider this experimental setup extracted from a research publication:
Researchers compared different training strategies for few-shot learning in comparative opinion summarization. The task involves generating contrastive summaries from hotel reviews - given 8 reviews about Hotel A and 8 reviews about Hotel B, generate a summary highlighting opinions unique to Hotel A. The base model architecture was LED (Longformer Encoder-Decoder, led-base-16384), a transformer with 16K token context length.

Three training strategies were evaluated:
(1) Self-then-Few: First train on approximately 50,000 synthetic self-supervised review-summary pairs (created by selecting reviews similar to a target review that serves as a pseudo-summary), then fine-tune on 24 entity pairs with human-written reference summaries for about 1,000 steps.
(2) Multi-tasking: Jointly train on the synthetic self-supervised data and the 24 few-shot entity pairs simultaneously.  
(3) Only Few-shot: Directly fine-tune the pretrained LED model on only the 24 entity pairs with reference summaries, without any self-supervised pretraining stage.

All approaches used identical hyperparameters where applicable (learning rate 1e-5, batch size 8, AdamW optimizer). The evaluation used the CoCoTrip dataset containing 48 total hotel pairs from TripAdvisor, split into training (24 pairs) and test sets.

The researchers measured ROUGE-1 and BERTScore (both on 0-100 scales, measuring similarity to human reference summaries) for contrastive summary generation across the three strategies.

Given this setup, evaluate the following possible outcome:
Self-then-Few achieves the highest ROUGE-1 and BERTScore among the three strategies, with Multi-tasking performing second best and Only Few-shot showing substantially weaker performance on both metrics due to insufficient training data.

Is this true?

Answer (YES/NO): NO